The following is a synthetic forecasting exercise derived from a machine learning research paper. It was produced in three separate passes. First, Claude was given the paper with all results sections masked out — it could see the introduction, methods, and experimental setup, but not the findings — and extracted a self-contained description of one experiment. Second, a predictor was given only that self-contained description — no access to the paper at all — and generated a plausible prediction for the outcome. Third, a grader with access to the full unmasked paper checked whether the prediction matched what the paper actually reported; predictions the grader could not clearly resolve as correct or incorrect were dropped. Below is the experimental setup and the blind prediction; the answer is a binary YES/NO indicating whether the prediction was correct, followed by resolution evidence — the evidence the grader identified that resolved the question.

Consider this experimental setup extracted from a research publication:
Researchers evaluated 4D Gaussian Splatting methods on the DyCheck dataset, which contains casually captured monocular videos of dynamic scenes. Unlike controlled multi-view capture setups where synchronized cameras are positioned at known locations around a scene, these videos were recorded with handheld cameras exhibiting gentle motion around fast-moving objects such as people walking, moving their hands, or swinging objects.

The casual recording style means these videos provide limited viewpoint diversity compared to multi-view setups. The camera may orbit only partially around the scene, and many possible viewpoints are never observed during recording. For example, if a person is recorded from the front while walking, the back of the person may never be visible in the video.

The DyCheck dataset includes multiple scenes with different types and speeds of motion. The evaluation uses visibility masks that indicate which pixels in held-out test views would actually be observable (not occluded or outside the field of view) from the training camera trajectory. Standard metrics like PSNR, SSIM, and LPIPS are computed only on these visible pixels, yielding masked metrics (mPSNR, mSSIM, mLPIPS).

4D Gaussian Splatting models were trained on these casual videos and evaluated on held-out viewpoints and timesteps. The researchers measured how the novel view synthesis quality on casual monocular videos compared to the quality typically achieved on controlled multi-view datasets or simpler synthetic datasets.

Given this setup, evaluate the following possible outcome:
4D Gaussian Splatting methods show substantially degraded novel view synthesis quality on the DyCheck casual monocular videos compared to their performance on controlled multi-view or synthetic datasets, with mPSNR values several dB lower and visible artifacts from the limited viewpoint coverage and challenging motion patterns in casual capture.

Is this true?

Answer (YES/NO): YES